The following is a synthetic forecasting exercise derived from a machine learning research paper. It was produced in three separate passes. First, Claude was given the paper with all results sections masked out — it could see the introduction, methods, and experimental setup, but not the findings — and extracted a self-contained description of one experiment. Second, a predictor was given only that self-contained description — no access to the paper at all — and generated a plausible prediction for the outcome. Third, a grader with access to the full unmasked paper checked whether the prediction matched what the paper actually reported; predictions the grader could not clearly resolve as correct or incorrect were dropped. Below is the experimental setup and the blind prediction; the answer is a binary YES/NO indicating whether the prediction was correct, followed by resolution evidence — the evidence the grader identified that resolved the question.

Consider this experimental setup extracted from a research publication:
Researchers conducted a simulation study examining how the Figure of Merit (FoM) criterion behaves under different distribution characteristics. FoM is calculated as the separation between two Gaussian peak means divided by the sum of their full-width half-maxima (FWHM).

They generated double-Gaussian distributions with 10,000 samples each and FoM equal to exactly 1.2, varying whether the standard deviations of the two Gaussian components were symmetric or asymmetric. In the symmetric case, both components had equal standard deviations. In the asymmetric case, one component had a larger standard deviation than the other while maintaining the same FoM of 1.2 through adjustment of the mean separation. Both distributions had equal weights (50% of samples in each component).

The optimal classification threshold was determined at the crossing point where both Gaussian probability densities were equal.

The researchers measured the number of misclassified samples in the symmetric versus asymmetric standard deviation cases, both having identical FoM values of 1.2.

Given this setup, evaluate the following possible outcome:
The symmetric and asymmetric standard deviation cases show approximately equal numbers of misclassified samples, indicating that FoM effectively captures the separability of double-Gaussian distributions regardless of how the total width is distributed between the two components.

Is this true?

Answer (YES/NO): NO